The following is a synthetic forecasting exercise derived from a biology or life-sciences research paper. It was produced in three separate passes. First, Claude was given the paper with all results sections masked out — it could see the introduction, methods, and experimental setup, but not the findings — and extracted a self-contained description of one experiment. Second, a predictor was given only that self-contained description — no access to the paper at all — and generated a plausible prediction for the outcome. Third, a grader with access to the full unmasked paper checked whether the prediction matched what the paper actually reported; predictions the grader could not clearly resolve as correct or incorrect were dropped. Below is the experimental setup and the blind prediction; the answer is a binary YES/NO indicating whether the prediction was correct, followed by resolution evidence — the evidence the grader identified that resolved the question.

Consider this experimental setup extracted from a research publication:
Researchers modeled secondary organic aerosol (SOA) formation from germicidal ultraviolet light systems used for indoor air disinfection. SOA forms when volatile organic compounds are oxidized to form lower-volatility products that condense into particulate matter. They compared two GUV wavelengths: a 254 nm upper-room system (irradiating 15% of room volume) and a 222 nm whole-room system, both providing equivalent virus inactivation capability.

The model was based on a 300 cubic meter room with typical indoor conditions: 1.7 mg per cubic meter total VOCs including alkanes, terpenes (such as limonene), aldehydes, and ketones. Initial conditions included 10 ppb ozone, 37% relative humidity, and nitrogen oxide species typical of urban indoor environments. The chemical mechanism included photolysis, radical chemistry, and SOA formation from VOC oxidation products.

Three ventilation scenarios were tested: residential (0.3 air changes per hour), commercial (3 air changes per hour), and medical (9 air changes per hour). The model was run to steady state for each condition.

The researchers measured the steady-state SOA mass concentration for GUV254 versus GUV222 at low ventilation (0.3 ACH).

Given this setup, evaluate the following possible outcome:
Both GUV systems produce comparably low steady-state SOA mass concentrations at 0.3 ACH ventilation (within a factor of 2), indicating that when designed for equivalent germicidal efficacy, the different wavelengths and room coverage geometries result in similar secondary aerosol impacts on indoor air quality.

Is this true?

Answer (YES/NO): NO